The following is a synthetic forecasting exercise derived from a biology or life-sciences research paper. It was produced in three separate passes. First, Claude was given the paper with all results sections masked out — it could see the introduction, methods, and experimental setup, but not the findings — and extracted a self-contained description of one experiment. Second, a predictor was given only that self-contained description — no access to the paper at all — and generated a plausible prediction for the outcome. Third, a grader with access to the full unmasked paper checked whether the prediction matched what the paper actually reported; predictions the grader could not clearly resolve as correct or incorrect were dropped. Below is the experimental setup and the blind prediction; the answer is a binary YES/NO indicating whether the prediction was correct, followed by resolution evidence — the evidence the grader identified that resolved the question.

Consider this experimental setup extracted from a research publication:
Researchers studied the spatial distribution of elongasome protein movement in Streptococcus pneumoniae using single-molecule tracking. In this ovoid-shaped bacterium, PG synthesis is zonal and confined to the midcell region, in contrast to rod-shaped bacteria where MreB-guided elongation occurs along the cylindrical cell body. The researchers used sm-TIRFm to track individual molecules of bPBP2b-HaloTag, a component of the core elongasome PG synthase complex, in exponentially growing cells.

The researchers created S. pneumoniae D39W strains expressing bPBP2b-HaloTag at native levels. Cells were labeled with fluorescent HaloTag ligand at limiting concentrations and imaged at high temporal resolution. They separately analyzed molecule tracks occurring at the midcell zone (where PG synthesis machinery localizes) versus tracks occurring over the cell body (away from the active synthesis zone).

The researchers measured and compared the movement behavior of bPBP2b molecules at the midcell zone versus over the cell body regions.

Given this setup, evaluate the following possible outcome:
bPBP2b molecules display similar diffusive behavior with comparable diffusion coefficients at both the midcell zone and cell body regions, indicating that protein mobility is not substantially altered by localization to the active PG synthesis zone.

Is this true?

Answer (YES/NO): NO